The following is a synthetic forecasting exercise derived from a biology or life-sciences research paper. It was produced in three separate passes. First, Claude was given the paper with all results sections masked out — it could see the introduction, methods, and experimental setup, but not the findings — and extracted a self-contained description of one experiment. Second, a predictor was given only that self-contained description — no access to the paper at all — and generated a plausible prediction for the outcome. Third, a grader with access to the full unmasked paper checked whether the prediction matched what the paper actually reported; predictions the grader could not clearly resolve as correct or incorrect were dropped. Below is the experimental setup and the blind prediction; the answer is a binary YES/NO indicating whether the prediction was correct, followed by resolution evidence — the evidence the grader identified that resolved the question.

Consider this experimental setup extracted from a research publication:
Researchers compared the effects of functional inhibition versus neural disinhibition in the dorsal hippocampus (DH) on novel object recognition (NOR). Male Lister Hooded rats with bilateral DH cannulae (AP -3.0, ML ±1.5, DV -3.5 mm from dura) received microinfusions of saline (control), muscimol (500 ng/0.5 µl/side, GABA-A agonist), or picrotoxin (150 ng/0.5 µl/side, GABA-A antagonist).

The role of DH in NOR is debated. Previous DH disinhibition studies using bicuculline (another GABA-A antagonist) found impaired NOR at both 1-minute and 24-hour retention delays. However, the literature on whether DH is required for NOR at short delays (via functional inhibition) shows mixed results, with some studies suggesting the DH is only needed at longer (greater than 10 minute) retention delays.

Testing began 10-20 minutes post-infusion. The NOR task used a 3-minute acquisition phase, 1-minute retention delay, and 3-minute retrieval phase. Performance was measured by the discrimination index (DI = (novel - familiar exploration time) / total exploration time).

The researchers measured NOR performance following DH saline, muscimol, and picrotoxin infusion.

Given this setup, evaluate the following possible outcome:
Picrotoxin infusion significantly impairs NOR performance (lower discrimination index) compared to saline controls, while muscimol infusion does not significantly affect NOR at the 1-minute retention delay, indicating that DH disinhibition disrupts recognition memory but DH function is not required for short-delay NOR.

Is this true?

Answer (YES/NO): NO